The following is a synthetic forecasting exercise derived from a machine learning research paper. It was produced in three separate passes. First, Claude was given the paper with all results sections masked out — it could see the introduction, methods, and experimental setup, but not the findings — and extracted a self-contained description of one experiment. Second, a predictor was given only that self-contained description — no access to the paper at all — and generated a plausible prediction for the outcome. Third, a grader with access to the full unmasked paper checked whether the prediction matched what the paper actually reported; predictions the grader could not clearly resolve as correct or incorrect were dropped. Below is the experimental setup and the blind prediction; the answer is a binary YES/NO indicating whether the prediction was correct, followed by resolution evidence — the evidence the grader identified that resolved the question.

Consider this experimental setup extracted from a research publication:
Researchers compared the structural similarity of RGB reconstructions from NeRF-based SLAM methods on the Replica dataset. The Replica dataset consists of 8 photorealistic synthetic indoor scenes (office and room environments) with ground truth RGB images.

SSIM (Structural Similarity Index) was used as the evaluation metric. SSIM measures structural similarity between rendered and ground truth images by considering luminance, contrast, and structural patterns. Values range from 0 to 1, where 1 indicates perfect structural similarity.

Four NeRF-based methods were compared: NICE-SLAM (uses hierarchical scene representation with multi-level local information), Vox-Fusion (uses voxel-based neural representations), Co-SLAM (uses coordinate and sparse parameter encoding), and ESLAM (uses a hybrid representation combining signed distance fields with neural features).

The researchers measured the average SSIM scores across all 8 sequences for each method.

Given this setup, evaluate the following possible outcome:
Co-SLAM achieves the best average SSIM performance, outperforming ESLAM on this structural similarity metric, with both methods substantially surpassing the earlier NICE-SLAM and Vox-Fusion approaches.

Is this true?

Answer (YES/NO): YES